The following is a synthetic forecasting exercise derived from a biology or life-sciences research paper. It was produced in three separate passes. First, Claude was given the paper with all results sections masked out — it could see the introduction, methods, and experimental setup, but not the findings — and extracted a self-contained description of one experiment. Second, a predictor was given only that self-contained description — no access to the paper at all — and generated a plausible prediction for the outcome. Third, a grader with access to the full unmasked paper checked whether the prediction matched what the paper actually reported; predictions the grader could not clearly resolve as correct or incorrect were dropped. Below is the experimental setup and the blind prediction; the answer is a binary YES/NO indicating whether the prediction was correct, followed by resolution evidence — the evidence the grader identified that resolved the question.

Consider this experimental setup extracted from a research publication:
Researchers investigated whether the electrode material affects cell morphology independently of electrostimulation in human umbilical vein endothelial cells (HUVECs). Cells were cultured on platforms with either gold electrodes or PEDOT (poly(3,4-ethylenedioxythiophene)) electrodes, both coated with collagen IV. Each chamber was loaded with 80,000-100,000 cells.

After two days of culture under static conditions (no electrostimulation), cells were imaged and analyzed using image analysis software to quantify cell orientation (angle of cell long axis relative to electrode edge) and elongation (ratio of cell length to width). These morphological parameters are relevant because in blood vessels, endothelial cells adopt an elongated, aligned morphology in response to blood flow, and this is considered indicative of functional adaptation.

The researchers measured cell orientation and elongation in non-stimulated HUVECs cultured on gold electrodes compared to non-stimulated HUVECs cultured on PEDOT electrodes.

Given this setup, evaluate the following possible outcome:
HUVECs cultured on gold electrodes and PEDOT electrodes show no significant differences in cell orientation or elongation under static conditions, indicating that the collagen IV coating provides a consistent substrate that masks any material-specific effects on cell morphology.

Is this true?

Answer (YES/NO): YES